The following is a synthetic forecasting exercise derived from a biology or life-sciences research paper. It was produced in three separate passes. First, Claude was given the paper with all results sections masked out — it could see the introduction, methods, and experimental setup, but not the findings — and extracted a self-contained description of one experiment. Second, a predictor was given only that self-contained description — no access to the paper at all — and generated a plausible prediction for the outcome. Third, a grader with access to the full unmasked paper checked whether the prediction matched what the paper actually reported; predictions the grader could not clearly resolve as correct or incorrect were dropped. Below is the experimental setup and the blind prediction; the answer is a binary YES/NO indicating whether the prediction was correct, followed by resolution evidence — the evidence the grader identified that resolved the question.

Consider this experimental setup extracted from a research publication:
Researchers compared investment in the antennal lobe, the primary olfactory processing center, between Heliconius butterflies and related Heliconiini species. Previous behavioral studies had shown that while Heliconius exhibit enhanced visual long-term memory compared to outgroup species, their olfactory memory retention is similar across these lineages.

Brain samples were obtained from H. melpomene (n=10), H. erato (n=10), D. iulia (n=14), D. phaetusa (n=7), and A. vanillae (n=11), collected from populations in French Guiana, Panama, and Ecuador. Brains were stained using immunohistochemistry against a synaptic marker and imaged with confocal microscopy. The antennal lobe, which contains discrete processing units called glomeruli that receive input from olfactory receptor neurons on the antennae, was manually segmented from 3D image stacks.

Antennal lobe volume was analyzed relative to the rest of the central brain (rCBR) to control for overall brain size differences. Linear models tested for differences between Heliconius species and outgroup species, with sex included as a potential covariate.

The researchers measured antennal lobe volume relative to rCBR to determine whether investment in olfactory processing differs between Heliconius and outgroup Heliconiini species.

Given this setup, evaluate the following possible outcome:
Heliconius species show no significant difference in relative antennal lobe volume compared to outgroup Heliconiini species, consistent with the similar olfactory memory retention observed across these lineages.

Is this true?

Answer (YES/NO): YES